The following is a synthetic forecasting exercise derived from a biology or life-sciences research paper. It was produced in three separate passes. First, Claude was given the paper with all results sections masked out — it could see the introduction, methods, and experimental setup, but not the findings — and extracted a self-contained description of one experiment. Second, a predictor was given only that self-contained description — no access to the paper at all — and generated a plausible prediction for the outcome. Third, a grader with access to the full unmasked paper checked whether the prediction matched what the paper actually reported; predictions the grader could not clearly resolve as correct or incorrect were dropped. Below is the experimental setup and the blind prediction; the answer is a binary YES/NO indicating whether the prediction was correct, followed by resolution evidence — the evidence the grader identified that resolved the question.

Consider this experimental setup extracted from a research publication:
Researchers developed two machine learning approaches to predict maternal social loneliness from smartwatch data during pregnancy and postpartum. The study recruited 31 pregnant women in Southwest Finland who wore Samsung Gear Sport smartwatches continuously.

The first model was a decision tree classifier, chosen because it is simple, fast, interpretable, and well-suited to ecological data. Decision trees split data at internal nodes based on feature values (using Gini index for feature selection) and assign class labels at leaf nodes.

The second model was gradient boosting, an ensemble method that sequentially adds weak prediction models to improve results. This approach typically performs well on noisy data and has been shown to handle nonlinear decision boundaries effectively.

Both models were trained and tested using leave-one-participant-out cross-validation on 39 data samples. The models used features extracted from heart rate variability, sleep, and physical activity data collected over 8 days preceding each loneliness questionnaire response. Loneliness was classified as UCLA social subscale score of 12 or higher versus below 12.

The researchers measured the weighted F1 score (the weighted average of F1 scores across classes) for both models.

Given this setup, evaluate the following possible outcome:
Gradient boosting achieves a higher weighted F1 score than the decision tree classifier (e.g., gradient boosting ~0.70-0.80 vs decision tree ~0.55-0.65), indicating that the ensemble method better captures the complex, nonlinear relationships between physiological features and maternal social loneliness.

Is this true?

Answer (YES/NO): NO